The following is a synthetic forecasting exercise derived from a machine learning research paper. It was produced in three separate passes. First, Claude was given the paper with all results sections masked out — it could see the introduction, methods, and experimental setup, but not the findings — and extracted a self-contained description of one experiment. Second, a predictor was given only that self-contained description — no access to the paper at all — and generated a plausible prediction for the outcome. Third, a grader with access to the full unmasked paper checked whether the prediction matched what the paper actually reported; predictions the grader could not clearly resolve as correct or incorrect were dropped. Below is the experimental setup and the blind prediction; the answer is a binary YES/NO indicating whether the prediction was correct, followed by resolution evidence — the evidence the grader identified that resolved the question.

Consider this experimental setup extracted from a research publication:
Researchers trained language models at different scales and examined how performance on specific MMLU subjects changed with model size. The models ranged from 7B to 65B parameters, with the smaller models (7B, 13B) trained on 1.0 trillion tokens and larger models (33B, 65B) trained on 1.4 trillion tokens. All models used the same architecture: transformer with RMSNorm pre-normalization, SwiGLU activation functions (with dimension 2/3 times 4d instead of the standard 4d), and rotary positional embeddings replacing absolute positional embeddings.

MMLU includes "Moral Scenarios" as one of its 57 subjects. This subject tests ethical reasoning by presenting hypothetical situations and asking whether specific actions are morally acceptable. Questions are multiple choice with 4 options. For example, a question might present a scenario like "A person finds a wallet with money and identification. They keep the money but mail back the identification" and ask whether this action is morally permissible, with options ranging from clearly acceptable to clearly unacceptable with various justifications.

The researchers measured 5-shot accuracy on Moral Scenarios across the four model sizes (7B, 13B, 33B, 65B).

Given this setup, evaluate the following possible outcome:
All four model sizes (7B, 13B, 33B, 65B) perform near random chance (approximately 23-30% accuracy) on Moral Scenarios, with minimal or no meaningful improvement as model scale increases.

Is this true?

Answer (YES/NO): NO